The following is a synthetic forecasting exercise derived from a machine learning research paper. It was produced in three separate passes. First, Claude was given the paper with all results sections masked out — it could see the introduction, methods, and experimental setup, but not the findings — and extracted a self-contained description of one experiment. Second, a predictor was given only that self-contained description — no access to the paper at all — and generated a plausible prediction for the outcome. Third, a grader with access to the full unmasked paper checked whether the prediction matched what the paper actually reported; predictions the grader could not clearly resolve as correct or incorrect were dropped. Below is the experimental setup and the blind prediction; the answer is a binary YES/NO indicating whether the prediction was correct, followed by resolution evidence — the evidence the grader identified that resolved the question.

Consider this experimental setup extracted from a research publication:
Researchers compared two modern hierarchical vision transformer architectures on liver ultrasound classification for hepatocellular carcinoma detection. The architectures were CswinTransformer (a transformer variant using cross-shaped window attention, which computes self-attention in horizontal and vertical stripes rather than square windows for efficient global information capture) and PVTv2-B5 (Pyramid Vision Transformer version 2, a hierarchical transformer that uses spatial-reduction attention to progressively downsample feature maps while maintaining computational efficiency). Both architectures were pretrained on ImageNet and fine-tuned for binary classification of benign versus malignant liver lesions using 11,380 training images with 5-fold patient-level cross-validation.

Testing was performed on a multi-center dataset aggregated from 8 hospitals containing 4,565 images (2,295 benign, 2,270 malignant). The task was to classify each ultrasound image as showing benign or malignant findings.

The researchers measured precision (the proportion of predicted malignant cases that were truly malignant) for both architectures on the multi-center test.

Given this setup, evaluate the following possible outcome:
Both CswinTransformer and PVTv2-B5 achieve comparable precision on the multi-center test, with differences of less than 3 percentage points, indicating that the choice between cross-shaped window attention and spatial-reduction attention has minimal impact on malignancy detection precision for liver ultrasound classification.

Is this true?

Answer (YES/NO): YES